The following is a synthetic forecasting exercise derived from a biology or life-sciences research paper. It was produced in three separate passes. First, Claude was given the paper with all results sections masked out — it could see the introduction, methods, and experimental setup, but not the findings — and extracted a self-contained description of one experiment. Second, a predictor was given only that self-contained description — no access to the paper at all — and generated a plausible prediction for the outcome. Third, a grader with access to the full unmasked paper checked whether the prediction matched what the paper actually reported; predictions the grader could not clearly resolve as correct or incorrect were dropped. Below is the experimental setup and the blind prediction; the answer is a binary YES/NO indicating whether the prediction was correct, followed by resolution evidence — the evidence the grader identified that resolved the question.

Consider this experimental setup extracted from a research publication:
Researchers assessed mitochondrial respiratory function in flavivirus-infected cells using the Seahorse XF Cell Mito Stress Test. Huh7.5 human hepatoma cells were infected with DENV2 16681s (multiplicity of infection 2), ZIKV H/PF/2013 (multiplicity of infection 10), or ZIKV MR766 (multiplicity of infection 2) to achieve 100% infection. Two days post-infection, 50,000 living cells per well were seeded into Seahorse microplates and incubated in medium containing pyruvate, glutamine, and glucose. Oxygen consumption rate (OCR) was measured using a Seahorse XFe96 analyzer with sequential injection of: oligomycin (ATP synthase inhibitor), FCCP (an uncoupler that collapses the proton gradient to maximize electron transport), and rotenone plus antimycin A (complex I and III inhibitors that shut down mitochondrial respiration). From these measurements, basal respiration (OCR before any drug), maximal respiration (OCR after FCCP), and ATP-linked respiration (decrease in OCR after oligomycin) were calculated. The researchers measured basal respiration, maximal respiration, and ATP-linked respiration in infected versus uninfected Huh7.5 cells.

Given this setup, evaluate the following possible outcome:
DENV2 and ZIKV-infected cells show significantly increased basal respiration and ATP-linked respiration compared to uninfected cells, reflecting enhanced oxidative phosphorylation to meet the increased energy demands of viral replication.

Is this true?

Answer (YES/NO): NO